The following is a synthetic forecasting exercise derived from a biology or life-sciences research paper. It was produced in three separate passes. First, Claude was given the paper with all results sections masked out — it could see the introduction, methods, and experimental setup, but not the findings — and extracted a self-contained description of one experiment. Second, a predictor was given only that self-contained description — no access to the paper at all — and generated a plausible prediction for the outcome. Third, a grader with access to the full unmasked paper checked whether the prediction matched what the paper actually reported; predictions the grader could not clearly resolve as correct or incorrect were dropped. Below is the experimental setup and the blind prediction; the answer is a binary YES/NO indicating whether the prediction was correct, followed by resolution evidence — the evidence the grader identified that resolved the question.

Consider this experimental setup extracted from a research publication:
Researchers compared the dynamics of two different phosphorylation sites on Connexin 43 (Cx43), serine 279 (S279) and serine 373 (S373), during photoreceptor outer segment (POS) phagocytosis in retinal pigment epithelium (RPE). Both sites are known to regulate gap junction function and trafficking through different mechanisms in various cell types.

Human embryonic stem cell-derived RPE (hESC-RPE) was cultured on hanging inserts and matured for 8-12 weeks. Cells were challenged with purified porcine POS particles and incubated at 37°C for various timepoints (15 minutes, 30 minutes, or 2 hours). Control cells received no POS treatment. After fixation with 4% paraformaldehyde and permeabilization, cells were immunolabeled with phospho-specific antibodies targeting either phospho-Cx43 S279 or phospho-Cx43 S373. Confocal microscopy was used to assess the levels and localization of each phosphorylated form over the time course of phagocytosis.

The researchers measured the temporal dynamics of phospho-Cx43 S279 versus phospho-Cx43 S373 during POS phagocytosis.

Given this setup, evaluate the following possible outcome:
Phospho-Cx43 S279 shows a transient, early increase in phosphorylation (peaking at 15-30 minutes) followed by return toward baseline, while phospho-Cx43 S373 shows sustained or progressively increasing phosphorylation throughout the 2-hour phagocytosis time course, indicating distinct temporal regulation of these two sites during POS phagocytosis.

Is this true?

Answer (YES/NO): NO